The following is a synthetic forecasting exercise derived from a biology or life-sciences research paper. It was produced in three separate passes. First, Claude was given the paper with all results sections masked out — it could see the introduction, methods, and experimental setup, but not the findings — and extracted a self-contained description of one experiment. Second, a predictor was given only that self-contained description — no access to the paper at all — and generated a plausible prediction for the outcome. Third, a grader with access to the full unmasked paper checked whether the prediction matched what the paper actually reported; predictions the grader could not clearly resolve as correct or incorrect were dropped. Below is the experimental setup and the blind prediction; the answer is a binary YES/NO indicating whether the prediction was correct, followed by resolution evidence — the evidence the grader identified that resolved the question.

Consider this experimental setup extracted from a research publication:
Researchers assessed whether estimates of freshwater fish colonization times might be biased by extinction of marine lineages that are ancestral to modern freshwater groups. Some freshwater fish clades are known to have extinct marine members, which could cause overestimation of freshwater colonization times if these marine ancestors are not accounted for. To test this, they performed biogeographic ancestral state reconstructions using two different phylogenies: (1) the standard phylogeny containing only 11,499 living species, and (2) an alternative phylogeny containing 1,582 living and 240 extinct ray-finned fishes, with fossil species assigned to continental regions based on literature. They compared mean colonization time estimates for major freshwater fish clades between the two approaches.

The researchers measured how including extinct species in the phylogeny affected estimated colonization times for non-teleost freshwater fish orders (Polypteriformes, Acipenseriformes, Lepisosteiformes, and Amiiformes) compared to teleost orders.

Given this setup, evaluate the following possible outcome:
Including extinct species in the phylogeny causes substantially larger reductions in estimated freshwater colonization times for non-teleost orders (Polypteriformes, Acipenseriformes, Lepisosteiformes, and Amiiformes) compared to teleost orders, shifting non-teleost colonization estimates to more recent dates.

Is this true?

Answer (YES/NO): YES